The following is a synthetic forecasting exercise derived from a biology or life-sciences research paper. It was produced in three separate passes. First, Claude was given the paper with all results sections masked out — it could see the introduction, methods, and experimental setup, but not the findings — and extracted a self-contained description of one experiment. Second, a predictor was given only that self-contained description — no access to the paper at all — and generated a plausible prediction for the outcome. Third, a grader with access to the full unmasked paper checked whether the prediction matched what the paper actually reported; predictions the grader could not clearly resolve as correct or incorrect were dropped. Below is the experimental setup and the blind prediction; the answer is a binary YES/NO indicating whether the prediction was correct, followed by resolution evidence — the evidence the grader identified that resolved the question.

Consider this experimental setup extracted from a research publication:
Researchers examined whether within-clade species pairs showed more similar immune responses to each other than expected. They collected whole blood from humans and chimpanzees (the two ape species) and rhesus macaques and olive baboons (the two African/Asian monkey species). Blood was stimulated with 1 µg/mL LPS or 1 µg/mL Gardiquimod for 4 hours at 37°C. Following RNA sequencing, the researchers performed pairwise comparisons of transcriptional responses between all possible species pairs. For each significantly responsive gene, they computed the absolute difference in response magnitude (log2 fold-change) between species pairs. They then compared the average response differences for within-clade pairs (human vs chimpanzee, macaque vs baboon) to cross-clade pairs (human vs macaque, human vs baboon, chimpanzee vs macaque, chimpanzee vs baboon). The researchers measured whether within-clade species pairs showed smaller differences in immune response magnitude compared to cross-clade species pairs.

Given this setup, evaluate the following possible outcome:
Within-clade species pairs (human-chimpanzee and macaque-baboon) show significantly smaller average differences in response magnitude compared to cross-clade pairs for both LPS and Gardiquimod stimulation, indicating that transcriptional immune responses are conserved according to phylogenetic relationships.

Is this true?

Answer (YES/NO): YES